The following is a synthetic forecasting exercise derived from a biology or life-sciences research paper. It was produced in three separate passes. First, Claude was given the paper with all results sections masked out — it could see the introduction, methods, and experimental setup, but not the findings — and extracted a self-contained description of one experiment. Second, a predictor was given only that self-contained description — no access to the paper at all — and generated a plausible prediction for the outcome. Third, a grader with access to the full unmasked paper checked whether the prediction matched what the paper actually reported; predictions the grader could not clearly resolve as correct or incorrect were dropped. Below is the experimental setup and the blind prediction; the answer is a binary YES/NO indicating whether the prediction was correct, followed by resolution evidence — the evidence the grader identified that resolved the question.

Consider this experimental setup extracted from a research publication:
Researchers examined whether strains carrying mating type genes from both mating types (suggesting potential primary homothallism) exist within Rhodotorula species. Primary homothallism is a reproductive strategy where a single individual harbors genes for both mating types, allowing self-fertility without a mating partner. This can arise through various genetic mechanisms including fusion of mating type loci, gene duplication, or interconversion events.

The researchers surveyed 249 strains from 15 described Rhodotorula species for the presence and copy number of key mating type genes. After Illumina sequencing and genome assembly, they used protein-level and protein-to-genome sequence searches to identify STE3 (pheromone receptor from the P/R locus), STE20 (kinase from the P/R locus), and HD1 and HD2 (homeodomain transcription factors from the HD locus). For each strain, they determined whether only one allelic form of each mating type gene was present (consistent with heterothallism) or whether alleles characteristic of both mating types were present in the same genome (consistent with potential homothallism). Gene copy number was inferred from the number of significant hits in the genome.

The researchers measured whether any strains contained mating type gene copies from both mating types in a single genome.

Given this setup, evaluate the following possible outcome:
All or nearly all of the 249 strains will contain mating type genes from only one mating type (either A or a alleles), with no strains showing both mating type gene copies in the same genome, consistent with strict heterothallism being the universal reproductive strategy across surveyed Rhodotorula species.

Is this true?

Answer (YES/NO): NO